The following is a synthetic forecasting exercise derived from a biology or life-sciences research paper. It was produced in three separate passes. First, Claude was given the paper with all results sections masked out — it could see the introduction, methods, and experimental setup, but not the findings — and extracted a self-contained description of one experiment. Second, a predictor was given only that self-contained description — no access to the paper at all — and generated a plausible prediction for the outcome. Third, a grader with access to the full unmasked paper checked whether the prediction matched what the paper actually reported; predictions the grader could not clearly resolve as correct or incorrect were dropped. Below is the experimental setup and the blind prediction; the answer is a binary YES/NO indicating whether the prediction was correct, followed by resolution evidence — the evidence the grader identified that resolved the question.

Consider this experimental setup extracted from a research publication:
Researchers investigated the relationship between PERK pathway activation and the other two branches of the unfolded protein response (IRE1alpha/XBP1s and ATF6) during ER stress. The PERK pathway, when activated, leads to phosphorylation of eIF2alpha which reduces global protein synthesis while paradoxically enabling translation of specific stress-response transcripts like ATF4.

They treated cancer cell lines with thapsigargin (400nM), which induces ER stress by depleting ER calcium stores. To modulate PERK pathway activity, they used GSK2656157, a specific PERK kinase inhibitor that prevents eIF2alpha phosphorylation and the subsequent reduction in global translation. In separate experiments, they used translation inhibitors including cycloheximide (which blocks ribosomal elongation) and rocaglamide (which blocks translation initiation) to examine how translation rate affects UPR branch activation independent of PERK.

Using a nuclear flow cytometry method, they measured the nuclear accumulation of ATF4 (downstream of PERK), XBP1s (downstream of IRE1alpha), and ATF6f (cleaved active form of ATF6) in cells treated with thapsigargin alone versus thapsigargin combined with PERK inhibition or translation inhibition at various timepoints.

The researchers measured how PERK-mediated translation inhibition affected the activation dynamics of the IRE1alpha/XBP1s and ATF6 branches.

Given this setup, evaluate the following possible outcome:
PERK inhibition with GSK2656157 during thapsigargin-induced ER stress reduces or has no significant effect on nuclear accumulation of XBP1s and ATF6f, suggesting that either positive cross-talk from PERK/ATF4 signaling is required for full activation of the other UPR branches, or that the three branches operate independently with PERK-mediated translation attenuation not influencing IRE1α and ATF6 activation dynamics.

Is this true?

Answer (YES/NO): NO